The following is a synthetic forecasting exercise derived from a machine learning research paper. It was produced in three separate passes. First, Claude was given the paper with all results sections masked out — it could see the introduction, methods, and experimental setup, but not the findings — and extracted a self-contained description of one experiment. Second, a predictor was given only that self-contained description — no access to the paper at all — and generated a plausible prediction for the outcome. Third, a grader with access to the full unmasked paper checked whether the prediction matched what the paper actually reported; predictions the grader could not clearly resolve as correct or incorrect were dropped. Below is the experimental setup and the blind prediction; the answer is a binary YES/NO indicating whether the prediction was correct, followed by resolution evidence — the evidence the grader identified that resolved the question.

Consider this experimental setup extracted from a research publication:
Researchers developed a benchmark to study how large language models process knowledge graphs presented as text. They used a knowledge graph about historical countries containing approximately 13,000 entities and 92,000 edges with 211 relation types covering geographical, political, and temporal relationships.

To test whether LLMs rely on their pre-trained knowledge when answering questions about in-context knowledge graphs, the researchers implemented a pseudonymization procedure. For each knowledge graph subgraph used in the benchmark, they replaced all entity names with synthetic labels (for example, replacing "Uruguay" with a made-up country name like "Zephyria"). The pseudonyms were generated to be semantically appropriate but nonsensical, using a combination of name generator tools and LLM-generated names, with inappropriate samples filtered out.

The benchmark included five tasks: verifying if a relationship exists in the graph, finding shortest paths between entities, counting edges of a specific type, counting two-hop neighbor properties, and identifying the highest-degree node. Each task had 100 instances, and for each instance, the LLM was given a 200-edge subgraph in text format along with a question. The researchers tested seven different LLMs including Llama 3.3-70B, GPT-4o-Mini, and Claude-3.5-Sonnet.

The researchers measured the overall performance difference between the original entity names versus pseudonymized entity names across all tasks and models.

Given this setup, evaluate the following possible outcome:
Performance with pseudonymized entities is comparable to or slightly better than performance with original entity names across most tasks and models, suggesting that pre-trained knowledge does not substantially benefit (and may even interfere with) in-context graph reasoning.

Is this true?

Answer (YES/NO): YES